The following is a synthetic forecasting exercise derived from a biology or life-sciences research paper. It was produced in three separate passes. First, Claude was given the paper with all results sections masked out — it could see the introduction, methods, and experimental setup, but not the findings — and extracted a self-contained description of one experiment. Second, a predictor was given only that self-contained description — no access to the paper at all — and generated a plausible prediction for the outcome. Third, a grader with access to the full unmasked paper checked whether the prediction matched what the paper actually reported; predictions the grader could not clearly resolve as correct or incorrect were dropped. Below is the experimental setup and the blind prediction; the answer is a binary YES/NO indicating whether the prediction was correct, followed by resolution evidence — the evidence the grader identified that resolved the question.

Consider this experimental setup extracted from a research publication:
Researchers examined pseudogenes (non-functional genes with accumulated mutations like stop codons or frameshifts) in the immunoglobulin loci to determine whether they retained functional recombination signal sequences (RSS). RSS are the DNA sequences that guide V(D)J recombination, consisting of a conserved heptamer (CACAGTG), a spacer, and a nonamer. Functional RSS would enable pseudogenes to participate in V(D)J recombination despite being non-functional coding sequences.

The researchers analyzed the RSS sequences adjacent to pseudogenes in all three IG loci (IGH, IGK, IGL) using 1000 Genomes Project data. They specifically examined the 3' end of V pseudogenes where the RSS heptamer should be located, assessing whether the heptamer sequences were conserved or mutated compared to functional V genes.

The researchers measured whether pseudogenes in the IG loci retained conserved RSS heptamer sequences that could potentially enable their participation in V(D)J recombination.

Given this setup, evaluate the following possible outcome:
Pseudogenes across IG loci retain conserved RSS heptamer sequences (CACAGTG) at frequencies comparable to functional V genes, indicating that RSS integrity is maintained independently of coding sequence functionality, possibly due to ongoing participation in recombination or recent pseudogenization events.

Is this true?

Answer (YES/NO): NO